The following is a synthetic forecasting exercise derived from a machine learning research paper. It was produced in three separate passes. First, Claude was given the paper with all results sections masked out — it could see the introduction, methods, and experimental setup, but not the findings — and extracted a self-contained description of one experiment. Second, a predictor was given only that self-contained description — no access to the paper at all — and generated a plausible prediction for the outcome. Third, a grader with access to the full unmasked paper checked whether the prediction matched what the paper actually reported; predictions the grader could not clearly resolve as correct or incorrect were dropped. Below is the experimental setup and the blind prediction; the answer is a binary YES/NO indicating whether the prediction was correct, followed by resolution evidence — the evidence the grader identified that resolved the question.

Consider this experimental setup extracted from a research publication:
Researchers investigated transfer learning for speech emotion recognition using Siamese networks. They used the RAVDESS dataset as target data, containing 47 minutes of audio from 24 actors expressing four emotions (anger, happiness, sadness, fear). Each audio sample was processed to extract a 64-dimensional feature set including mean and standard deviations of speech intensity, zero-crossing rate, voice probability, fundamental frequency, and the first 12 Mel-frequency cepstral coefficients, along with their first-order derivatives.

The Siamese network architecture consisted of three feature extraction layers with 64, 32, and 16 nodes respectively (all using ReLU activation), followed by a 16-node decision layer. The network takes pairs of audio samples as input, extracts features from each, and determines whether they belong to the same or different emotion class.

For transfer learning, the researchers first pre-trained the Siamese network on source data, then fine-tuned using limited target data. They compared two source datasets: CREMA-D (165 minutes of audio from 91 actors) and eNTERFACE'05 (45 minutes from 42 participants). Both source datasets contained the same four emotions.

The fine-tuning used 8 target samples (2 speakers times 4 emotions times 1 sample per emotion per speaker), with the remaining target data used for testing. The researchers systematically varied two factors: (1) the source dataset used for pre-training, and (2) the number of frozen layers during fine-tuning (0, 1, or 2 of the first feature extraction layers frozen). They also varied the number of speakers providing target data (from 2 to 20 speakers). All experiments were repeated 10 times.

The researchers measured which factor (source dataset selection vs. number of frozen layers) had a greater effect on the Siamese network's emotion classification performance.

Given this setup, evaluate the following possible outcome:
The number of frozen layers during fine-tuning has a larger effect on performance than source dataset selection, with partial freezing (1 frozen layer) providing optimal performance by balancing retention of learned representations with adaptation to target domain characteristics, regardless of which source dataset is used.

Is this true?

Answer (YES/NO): NO